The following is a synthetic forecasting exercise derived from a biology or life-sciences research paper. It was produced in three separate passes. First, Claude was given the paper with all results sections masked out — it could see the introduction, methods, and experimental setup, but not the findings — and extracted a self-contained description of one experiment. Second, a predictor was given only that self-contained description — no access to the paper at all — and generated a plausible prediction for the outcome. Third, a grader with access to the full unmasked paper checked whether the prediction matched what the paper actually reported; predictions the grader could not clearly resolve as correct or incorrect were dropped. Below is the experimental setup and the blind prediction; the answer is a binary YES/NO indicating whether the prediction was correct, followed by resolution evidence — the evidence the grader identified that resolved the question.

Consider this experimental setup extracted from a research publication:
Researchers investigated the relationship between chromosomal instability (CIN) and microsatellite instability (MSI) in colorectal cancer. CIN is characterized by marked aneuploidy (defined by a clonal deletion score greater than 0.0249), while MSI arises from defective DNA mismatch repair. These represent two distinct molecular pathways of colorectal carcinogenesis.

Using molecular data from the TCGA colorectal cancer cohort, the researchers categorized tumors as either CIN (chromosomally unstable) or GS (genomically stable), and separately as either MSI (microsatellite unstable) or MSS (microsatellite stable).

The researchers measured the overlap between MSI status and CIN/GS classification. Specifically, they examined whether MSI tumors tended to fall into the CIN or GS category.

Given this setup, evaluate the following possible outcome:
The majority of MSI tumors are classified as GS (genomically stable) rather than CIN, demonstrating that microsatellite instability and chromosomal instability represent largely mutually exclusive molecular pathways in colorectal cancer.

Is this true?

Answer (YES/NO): YES